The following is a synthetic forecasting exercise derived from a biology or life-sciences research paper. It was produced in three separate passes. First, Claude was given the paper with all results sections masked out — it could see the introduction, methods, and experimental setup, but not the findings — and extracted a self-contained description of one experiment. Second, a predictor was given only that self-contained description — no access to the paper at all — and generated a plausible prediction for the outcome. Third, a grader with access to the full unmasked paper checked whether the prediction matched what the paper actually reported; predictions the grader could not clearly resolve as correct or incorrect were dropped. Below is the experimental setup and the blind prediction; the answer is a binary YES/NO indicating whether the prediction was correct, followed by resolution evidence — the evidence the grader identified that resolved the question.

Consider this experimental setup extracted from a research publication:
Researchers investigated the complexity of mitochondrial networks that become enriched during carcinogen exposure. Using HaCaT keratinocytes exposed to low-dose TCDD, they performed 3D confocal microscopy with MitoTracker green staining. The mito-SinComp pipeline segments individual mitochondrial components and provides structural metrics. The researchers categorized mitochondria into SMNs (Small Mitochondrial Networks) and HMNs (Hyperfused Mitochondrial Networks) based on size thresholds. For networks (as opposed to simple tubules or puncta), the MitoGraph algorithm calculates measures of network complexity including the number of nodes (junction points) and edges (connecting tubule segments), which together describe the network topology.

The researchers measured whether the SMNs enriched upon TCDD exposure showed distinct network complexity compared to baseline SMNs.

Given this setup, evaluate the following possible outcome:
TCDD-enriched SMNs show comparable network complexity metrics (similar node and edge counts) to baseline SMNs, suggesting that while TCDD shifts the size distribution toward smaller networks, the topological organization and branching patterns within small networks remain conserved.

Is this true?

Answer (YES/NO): NO